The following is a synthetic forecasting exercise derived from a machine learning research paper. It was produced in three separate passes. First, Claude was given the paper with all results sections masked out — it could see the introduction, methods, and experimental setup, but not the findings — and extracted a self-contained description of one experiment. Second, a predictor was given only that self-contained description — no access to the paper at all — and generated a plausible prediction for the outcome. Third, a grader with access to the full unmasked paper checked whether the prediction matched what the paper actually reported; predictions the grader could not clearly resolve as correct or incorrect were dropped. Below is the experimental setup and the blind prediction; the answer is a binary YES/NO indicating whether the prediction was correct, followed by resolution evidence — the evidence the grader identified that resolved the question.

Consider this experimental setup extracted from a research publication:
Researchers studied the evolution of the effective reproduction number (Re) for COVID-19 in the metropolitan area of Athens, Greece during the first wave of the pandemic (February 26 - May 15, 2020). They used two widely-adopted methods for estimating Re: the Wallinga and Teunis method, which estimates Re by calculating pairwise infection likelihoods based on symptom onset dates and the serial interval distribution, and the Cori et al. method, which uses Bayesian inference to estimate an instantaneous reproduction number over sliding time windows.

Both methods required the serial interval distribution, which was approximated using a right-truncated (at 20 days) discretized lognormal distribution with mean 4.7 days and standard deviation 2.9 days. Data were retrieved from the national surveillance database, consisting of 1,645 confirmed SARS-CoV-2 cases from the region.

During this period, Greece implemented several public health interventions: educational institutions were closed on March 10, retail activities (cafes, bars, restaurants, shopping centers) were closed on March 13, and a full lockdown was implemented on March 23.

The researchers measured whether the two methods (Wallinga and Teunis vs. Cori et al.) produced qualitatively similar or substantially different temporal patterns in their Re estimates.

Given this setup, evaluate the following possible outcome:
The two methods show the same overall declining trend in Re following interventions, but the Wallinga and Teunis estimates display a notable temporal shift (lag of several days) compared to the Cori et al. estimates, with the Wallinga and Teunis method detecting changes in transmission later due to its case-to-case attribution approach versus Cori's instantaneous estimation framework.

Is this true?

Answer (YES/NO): NO